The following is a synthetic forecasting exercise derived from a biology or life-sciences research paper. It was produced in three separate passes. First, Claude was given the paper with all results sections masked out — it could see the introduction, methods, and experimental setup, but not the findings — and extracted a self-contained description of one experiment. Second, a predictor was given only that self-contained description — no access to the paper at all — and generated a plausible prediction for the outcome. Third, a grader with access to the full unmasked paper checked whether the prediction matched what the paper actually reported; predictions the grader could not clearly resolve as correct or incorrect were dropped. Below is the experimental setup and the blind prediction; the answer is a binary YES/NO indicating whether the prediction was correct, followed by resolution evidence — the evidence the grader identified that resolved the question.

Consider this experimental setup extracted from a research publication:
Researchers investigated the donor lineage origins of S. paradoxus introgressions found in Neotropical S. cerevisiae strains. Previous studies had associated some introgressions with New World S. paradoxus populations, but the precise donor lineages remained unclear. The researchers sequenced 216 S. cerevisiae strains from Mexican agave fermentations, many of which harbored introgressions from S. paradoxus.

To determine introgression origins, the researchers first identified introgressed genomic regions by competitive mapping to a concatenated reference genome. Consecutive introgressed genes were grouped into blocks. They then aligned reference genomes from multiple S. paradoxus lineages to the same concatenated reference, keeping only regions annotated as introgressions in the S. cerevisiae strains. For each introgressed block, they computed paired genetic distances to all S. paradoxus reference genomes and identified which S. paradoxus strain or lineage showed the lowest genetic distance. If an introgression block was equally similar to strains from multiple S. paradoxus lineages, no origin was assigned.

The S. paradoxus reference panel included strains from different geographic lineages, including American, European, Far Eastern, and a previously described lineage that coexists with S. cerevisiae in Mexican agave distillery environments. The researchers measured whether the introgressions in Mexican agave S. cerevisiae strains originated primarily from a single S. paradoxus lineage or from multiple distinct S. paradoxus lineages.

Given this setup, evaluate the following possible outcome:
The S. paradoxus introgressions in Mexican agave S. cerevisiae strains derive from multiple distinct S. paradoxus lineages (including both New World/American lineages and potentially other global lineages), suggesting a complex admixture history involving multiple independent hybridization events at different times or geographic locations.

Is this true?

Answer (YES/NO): YES